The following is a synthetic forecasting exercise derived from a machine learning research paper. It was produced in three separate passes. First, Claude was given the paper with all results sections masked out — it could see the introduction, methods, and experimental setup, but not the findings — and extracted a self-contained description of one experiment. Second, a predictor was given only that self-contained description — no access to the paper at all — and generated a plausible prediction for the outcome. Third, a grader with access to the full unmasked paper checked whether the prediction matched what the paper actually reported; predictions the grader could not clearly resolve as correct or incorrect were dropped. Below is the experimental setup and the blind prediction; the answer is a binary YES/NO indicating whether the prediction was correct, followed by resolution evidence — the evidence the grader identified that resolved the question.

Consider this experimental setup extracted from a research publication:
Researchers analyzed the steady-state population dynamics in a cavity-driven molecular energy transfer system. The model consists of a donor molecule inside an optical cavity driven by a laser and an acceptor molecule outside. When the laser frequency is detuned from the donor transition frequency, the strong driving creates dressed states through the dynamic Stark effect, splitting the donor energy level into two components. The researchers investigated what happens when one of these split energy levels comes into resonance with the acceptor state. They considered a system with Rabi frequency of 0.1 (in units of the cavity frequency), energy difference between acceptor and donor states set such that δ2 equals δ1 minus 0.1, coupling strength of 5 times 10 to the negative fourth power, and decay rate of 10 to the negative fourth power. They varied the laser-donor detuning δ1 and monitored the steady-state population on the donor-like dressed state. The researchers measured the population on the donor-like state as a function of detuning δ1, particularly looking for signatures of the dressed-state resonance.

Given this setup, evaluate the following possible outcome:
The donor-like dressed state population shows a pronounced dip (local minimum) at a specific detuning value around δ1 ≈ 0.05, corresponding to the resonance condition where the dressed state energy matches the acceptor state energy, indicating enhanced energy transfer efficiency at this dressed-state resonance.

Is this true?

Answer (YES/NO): NO